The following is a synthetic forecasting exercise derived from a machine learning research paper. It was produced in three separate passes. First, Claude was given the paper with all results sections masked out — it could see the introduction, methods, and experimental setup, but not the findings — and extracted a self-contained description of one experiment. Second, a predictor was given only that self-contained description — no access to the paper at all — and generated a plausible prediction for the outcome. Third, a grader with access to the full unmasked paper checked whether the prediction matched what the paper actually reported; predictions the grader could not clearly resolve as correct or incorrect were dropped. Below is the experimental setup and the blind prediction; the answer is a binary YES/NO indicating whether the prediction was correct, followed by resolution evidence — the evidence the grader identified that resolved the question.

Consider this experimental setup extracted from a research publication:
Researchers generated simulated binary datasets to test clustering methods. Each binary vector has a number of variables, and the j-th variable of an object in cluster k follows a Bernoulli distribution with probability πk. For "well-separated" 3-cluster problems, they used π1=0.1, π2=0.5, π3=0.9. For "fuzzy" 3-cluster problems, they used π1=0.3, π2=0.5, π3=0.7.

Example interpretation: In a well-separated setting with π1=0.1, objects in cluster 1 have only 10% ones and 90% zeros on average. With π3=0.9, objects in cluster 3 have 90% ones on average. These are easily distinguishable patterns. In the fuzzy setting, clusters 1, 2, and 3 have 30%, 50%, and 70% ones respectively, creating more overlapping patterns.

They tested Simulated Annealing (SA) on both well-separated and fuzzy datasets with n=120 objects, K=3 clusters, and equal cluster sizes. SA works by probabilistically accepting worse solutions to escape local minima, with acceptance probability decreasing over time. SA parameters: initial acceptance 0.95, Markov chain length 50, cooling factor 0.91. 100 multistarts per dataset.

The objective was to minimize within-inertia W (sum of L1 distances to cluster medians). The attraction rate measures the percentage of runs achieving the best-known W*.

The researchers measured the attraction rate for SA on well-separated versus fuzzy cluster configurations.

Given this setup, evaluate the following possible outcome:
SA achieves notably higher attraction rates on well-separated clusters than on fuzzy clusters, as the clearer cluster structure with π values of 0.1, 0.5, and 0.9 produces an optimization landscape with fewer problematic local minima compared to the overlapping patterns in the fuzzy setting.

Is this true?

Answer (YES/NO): NO